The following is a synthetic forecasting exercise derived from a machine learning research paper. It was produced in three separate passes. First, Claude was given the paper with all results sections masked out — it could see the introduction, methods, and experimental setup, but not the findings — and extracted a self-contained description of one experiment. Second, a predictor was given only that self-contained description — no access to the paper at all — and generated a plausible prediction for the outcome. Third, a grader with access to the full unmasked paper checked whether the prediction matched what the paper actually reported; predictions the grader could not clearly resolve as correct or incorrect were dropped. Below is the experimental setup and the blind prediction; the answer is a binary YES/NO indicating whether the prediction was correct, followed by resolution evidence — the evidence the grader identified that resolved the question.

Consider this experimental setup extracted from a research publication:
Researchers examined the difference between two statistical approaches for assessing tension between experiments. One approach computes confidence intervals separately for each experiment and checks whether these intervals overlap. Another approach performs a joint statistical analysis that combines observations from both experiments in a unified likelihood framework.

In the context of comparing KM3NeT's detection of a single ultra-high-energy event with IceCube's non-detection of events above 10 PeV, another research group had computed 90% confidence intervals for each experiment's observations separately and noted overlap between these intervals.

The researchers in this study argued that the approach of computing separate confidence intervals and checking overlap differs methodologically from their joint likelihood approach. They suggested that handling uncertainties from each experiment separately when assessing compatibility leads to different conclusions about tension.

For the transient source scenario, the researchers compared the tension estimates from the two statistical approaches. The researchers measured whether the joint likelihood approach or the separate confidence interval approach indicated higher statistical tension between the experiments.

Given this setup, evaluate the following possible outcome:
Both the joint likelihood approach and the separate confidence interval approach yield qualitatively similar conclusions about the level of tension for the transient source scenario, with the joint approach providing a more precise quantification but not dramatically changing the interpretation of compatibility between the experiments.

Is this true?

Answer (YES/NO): NO